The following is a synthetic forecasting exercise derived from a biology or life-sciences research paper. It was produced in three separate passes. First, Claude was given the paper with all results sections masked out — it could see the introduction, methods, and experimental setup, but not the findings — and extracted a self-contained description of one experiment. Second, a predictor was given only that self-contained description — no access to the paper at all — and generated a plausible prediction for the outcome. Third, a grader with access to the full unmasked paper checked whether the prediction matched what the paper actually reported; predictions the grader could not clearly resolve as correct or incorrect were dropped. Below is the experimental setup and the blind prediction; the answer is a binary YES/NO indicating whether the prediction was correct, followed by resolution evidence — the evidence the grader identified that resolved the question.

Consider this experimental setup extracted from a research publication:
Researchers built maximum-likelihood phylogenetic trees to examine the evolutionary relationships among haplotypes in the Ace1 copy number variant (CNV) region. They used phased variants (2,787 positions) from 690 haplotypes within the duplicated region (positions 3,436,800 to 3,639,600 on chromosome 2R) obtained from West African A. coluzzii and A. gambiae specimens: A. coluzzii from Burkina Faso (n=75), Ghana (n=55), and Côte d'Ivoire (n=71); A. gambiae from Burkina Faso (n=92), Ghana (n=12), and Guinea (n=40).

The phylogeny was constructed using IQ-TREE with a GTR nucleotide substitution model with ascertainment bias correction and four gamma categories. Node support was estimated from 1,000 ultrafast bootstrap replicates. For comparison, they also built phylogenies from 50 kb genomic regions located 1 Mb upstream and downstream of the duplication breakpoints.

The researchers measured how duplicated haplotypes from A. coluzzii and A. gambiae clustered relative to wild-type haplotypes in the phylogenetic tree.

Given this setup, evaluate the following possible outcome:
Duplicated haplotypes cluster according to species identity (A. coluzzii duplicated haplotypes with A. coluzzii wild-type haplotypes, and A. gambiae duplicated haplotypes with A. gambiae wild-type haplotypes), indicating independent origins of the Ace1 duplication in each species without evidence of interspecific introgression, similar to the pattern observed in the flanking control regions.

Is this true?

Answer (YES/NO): NO